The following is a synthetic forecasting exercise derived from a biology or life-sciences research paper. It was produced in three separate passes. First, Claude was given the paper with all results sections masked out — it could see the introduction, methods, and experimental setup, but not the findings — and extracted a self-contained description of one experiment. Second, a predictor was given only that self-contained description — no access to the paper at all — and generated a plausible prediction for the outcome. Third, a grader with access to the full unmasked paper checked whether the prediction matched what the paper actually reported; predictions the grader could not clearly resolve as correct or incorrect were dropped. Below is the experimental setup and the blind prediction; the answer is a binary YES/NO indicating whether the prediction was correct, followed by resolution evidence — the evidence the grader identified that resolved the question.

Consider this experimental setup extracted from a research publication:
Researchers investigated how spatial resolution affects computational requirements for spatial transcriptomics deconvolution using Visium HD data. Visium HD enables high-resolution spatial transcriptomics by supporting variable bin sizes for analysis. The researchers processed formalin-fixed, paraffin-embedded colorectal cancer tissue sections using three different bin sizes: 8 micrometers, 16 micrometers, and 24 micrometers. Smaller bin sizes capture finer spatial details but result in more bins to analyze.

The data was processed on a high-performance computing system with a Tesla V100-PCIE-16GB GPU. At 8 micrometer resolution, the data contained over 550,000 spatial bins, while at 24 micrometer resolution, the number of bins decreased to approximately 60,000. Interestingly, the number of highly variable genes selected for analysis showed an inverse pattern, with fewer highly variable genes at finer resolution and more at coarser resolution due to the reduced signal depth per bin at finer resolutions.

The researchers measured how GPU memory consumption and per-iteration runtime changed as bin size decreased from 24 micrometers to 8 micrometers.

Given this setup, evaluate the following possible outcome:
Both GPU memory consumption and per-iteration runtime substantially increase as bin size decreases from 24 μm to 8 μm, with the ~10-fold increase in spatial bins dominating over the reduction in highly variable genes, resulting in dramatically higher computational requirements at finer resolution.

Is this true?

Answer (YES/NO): YES